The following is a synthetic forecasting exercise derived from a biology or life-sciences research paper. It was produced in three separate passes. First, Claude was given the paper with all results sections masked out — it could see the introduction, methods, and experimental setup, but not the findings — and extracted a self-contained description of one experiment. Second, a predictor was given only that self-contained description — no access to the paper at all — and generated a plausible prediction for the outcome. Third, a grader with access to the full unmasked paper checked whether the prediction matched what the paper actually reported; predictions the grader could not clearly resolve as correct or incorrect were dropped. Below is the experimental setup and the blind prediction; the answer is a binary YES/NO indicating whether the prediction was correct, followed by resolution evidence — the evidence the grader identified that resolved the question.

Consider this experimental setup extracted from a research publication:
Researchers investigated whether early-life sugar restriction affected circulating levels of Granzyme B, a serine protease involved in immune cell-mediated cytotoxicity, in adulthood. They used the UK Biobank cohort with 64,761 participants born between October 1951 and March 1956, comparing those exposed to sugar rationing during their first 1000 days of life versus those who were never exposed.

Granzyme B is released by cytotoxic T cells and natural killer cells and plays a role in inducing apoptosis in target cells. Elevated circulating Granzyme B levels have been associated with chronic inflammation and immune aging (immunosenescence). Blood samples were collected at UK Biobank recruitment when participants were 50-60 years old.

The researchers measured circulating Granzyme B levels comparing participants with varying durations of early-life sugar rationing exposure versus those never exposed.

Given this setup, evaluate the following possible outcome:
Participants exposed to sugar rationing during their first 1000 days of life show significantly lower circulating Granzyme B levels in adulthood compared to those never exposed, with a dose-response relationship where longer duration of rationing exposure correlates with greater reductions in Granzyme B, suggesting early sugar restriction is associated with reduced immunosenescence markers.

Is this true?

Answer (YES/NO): YES